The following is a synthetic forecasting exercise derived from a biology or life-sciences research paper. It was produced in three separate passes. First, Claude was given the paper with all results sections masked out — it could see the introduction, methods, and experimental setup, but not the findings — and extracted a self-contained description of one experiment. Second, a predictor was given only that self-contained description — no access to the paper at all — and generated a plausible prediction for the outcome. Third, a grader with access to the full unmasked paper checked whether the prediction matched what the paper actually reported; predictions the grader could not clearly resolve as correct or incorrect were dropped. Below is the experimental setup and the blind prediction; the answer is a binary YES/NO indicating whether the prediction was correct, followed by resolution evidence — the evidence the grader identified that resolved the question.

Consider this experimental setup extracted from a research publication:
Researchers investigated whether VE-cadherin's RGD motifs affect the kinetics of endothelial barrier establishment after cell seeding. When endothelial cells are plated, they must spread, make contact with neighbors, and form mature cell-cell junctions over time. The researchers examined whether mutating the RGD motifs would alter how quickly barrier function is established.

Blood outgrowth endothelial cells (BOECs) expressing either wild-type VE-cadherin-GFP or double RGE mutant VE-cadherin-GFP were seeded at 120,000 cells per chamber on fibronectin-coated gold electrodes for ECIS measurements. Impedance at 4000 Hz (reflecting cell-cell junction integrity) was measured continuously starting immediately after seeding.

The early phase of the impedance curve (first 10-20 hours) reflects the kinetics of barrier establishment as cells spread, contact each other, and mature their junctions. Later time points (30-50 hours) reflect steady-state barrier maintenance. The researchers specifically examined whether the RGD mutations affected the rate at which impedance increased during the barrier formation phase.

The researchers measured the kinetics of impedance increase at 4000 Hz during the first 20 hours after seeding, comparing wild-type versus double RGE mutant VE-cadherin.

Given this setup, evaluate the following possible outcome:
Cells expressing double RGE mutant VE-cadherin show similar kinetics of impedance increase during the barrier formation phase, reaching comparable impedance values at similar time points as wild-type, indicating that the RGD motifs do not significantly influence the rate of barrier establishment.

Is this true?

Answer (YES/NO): NO